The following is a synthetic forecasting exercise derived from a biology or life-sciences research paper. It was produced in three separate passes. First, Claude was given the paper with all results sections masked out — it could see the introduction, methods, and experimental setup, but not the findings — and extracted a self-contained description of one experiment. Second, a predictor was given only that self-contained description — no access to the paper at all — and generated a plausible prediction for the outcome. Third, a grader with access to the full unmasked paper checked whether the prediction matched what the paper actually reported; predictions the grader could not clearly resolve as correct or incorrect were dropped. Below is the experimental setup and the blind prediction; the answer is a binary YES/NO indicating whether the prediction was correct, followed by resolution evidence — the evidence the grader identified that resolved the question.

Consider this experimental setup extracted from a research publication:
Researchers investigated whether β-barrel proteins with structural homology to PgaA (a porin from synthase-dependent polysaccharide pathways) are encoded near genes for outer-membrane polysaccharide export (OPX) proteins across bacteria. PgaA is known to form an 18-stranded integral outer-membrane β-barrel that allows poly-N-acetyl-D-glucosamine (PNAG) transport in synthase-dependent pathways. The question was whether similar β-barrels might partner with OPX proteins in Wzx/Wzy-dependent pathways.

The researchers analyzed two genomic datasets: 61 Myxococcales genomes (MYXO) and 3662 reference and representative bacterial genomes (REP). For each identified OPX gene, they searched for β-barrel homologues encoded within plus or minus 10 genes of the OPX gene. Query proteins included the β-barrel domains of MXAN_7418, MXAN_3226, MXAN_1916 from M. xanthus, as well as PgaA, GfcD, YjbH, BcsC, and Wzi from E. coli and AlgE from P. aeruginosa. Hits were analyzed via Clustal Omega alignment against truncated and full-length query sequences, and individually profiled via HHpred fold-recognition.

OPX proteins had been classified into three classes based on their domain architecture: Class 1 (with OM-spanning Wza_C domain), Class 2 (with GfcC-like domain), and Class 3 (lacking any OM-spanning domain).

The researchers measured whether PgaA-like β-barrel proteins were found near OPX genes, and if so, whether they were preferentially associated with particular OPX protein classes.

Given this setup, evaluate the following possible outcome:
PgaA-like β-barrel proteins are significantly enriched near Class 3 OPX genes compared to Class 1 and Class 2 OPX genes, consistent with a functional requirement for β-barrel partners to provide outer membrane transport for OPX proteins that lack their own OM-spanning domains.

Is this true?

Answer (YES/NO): YES